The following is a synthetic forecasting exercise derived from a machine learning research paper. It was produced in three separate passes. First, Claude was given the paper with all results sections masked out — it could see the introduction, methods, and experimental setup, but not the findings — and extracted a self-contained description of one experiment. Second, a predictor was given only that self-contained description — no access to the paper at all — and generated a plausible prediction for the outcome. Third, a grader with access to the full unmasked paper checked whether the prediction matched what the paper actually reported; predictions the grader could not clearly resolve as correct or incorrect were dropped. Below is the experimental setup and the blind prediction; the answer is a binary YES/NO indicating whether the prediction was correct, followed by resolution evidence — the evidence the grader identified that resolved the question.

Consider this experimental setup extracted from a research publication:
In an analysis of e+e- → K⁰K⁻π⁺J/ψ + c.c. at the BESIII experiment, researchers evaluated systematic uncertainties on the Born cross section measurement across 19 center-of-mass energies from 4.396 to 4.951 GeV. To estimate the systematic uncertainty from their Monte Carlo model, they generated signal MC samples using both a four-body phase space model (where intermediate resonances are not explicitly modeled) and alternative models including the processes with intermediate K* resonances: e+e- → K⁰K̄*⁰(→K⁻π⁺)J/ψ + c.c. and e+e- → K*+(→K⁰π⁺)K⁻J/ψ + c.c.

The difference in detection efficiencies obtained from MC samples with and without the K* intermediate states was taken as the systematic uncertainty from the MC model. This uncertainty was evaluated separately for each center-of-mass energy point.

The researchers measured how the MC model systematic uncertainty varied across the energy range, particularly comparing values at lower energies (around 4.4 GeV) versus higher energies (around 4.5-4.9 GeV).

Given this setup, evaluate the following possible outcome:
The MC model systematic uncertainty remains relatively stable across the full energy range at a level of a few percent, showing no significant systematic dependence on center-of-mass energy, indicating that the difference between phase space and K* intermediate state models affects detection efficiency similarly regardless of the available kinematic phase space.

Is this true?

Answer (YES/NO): NO